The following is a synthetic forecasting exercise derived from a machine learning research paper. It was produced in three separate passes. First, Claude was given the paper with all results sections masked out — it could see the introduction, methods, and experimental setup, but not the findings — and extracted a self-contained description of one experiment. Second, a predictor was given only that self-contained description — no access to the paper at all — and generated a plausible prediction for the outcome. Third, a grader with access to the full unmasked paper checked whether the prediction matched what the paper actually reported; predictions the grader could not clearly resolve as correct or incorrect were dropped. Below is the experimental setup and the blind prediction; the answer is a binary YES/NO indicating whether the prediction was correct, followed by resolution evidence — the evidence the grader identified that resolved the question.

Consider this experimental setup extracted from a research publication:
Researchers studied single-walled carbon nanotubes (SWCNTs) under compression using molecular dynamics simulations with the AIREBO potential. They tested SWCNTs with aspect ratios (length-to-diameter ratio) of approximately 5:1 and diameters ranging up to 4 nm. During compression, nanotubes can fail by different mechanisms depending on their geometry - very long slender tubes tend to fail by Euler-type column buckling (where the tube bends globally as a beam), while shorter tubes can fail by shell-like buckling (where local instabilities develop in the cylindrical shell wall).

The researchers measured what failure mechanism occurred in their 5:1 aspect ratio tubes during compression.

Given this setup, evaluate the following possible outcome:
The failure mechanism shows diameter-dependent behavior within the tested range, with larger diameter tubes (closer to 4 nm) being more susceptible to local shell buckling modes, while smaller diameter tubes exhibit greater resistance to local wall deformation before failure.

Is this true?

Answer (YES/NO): NO